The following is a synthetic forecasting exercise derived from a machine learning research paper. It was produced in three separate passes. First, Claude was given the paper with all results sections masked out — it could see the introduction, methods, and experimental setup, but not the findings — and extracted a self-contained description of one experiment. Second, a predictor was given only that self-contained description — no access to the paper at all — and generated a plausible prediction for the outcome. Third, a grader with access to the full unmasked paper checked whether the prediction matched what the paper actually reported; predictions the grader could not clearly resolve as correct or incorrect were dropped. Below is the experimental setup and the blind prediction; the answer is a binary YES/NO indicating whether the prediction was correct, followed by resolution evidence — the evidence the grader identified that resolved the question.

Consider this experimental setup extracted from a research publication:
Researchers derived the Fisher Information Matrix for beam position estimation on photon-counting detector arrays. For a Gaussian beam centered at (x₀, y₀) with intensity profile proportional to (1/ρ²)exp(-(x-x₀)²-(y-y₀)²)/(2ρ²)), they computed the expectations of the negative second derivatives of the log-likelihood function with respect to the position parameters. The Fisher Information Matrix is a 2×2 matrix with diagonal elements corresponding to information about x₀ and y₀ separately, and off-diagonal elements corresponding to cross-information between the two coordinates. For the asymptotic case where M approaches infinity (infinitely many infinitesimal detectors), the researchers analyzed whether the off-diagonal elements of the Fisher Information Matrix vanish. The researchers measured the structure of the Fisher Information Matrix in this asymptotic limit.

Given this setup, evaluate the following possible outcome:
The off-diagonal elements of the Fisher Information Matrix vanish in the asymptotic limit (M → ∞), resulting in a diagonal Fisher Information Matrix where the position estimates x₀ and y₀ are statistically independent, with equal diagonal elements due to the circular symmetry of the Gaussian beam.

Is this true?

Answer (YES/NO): YES